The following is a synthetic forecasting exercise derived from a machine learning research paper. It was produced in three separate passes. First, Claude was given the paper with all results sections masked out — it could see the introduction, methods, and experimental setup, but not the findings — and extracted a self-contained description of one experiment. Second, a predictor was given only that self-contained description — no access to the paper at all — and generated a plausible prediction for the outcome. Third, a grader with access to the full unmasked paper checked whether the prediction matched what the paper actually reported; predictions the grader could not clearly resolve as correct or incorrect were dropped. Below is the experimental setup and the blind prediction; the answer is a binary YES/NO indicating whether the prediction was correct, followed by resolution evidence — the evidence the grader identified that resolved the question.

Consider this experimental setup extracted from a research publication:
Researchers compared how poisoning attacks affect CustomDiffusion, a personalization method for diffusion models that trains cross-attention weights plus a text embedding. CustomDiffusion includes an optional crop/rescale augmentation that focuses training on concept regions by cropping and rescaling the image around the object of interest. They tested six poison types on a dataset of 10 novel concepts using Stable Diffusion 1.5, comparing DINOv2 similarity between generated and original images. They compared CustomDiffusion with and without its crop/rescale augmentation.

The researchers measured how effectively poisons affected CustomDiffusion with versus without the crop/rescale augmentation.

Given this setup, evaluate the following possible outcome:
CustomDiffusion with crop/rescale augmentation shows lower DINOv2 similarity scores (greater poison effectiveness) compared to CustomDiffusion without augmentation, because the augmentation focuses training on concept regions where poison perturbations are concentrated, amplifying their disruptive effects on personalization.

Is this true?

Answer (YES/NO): NO